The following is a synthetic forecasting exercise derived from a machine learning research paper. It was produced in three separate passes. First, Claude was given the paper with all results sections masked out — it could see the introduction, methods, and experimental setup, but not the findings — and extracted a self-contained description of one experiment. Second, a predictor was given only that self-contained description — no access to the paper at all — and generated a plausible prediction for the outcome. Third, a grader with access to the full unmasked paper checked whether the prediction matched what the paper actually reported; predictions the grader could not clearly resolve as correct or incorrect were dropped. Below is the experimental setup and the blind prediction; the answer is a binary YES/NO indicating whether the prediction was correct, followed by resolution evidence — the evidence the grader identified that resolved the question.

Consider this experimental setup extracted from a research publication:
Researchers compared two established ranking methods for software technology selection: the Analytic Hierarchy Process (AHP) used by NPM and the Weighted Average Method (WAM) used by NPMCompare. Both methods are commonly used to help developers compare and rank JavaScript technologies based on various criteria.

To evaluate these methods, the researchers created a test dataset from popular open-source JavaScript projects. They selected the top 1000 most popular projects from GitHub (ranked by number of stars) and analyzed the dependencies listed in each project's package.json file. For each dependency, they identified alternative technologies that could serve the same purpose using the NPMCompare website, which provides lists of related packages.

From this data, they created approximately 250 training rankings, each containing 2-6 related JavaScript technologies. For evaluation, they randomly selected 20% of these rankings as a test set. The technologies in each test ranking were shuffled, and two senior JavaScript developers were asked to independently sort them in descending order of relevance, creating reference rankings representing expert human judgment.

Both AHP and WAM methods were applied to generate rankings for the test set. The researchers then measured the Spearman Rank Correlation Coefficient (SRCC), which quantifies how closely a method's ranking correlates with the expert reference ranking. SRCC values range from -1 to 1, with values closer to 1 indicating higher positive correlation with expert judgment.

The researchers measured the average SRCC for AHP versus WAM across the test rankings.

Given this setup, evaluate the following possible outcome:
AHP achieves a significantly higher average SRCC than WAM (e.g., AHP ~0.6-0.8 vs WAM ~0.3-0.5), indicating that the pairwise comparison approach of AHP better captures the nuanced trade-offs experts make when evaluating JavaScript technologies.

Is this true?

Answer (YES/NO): NO